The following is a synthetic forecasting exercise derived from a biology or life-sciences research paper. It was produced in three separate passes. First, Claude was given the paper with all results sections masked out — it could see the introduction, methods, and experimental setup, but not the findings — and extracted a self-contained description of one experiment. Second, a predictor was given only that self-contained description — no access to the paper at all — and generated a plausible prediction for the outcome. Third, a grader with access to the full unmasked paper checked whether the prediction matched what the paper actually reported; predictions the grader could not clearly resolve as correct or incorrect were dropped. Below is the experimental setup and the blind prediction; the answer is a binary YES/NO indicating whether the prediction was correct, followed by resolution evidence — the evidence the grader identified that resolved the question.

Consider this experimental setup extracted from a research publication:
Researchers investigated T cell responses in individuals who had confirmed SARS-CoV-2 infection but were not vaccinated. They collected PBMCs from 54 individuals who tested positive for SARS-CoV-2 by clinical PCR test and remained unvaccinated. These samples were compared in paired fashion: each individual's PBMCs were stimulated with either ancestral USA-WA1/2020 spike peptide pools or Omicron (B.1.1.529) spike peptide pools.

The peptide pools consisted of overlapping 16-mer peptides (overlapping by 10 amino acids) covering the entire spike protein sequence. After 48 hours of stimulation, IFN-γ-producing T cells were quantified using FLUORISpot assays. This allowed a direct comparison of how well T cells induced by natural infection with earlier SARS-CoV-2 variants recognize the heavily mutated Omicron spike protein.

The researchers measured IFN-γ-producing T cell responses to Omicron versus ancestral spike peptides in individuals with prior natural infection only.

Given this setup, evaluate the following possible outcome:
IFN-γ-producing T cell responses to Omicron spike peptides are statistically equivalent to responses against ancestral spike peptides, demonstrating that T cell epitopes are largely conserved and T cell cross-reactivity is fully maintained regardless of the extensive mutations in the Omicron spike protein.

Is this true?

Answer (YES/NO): YES